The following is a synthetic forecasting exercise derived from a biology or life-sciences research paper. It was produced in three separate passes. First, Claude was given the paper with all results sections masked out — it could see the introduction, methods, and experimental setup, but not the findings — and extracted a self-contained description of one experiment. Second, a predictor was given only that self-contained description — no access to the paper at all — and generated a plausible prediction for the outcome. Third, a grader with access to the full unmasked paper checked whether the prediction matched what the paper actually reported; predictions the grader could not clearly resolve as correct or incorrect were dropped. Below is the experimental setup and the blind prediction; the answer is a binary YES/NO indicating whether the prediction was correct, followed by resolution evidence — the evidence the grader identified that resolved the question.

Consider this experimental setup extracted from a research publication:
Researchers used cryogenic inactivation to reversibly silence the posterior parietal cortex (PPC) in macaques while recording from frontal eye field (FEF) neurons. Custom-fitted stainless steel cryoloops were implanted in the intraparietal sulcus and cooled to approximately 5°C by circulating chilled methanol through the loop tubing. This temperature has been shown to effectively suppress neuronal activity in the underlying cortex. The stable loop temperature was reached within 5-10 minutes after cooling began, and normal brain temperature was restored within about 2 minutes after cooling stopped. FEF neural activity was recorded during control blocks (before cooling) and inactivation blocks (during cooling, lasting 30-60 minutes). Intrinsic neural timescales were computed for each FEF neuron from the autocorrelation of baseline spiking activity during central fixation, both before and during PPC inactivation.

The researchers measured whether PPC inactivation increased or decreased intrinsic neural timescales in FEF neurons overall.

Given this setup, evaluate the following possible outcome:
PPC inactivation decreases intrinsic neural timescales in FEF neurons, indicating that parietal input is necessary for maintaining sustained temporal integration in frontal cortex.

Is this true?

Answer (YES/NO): NO